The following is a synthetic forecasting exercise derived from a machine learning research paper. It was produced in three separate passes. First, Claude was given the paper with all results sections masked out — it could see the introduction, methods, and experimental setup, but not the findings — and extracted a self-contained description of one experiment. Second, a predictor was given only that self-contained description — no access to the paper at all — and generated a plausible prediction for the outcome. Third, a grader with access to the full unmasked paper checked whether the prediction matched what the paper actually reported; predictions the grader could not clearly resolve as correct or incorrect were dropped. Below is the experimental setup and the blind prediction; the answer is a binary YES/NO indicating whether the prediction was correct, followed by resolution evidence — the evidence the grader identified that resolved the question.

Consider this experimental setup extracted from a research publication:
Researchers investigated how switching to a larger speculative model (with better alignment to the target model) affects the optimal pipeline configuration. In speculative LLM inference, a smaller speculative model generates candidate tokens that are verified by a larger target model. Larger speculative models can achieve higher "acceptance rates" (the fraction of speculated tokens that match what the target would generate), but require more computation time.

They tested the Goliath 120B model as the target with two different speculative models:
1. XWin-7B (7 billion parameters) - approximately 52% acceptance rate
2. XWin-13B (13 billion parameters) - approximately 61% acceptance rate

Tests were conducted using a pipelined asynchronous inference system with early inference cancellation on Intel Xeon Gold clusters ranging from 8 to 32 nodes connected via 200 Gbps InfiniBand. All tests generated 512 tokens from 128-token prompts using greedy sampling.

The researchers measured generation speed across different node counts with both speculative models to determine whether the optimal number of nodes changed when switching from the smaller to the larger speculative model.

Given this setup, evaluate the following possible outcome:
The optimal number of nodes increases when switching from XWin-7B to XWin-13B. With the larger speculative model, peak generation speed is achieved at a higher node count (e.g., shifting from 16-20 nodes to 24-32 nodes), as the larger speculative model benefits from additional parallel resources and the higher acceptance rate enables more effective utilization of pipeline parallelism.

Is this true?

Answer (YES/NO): NO